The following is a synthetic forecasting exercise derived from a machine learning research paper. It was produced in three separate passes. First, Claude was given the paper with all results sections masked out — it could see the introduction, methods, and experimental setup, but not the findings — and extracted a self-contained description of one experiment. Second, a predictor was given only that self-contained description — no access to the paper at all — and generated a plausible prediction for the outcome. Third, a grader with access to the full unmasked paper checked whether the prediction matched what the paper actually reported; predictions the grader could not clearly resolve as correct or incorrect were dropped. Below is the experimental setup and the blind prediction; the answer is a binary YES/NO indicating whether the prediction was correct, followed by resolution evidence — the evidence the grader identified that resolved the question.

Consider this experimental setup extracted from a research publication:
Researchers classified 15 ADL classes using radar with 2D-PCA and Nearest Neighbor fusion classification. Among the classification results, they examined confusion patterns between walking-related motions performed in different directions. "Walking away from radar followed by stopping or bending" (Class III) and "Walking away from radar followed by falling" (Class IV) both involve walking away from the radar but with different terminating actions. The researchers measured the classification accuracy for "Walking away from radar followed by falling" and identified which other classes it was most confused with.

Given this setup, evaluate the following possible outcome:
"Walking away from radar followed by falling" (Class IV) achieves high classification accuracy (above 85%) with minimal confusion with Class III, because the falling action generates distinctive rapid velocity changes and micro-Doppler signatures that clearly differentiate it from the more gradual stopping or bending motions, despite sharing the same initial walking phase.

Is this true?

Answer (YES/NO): NO